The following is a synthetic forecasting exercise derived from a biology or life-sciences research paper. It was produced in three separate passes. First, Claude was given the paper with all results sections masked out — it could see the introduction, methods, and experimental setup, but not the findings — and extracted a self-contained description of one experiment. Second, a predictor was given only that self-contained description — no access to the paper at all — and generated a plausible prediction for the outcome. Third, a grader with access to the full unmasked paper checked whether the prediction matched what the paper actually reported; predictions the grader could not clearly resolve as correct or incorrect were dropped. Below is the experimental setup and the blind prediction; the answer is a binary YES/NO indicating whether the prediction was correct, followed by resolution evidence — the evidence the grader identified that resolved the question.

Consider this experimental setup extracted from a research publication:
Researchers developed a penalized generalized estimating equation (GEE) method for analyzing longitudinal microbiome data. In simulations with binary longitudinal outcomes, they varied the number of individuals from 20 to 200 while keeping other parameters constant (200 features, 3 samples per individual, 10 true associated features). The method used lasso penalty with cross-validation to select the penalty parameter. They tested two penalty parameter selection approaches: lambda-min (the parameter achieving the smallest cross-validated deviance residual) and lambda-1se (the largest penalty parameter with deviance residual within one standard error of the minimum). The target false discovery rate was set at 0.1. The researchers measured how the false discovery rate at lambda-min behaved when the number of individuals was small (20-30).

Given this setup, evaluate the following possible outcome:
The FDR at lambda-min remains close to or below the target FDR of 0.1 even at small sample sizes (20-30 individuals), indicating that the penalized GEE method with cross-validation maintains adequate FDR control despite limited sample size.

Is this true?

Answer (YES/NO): NO